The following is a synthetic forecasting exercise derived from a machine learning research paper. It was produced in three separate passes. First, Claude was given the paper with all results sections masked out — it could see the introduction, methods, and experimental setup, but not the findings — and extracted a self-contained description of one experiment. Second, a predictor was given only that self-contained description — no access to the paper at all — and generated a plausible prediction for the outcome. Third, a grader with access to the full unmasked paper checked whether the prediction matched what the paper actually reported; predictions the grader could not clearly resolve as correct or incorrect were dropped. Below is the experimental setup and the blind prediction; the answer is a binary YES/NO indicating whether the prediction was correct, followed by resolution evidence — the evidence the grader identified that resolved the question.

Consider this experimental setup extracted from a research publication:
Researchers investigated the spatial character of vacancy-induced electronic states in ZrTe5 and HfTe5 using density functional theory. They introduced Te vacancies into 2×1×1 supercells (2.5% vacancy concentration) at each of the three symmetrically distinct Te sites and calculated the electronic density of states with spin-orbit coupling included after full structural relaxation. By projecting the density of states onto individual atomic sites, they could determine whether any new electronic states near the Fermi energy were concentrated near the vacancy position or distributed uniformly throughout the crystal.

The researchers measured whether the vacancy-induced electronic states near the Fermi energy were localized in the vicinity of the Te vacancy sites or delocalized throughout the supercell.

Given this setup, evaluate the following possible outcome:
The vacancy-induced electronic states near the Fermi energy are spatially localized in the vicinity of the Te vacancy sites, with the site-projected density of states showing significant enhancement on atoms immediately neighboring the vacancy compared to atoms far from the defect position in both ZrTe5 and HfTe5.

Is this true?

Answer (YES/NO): YES